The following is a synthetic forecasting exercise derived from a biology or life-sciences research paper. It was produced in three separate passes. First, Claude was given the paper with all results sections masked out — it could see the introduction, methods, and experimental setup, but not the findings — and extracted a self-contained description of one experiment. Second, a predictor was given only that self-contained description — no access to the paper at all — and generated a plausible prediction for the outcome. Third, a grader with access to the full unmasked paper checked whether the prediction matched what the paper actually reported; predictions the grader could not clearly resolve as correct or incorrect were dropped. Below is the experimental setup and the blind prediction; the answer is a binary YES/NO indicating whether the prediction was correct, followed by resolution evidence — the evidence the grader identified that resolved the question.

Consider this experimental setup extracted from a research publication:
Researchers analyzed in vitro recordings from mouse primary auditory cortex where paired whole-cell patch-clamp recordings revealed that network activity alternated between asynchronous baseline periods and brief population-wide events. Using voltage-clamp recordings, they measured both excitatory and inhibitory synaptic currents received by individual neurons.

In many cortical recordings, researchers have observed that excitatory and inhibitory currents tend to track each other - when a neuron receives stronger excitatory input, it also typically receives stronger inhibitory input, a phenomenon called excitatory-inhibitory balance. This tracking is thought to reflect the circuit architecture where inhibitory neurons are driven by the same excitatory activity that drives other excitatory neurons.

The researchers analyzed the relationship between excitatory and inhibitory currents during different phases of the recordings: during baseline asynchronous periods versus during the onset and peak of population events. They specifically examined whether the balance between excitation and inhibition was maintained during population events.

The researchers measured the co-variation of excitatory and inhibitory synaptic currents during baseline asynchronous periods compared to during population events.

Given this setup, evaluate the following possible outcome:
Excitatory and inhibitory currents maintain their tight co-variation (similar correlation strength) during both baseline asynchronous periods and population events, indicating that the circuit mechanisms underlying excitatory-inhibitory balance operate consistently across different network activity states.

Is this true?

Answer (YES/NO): NO